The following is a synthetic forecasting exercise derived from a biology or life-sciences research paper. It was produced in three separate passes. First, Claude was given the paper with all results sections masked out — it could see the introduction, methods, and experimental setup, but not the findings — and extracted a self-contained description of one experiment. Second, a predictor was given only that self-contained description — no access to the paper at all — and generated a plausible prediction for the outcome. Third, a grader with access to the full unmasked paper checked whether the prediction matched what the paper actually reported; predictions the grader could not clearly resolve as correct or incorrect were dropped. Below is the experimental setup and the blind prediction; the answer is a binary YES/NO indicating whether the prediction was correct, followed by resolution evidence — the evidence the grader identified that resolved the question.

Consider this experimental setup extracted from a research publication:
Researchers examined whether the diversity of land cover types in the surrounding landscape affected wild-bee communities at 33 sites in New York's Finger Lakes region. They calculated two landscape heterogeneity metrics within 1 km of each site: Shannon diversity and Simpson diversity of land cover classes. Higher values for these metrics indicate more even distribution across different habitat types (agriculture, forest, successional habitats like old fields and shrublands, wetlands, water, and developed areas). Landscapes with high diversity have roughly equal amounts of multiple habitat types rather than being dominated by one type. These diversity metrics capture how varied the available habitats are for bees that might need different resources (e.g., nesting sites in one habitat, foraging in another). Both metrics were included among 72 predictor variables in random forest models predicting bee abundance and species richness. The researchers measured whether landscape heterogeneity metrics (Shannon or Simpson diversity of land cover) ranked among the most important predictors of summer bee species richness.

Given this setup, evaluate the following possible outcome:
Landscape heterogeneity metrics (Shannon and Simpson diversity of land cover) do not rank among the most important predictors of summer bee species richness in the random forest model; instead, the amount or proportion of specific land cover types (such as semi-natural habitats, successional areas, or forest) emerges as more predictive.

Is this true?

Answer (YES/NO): YES